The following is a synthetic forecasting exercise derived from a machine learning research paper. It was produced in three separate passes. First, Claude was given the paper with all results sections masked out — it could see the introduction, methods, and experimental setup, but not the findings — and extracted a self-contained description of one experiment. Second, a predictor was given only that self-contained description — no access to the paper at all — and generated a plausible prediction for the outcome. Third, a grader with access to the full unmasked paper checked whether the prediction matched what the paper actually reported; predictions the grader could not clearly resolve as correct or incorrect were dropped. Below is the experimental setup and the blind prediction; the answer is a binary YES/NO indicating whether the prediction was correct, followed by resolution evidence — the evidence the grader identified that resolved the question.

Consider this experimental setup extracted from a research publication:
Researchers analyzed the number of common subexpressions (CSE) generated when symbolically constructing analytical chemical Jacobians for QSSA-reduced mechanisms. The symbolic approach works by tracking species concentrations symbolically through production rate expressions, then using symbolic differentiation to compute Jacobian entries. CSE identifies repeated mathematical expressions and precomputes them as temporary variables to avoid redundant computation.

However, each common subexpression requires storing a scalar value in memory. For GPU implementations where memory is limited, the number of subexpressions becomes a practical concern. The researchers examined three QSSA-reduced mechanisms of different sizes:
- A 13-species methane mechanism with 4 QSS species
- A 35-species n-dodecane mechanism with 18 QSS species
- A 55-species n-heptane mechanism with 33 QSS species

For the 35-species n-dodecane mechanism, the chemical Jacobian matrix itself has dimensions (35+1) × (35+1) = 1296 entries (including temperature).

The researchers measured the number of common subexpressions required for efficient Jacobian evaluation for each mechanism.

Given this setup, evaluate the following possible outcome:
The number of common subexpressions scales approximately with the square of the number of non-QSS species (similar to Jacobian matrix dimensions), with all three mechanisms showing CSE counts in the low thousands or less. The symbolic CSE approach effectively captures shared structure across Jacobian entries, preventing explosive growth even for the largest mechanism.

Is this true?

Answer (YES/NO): NO